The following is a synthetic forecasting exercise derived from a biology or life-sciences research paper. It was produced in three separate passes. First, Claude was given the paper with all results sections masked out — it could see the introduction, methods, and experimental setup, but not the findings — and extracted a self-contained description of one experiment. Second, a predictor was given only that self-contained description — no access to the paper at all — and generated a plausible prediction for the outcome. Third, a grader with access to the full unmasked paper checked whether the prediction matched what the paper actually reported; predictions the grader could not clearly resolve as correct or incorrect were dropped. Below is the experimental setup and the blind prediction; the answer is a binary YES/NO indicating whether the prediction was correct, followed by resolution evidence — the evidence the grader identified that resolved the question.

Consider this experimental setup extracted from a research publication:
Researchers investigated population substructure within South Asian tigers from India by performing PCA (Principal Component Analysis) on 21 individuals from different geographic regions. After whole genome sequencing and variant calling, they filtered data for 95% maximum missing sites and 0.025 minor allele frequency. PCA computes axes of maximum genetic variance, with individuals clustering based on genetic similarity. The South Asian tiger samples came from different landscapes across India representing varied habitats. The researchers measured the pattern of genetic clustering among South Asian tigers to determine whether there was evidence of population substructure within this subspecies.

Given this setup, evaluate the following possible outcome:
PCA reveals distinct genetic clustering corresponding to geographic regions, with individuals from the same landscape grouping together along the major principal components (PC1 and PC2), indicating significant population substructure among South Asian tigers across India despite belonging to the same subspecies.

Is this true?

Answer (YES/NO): YES